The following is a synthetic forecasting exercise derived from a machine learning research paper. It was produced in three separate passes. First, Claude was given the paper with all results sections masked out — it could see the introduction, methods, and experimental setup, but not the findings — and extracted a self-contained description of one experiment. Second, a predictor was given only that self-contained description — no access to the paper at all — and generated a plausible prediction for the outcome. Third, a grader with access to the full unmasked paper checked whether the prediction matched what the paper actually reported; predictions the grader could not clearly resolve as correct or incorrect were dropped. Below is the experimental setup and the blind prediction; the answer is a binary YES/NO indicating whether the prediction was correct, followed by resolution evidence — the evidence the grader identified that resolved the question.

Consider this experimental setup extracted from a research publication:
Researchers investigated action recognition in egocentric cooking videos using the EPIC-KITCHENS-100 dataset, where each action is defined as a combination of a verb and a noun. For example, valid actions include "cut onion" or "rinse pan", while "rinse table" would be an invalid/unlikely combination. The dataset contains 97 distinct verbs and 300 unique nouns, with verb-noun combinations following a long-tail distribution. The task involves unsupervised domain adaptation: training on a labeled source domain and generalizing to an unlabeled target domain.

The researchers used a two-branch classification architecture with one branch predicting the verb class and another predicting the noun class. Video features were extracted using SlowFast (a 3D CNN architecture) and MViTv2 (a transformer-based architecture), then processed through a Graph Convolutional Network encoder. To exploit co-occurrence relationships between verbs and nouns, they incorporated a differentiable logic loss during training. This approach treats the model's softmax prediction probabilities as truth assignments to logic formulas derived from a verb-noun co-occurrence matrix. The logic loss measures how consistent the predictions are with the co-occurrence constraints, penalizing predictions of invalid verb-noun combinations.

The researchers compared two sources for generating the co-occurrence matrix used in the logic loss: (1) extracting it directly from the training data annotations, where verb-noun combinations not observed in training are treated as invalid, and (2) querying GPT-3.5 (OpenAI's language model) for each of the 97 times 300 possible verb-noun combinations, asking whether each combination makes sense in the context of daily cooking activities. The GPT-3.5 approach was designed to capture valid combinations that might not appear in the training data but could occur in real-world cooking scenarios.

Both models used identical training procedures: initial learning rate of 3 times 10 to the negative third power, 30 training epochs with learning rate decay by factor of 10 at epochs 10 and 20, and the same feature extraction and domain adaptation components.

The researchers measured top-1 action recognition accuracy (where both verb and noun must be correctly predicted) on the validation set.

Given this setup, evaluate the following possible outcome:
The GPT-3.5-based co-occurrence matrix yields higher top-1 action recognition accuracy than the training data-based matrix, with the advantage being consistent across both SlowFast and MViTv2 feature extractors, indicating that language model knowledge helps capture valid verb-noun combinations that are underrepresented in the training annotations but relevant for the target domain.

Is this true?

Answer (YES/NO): NO